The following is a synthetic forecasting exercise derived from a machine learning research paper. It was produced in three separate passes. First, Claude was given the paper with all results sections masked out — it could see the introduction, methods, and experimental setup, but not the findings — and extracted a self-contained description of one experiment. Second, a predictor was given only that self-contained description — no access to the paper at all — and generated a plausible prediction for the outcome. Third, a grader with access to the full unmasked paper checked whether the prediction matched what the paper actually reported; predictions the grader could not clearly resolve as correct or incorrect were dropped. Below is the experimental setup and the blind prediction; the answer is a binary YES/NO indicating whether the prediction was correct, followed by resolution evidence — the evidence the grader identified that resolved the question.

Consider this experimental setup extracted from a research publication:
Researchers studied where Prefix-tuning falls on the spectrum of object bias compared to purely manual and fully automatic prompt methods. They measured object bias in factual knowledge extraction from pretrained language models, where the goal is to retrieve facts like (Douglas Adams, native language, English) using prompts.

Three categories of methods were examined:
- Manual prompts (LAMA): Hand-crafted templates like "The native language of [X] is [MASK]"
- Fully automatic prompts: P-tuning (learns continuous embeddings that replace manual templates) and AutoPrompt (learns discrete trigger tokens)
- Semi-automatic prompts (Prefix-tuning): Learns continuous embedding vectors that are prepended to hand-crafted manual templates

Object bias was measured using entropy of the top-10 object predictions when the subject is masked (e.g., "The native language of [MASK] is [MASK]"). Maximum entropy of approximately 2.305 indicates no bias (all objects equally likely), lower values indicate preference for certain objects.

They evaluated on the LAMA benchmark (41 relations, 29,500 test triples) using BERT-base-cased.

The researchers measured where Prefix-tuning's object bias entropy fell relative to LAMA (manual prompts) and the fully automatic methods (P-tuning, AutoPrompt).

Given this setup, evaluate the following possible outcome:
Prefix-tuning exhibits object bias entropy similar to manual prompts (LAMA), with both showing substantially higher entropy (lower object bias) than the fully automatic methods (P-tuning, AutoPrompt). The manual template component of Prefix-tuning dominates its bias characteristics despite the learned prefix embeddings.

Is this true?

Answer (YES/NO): NO